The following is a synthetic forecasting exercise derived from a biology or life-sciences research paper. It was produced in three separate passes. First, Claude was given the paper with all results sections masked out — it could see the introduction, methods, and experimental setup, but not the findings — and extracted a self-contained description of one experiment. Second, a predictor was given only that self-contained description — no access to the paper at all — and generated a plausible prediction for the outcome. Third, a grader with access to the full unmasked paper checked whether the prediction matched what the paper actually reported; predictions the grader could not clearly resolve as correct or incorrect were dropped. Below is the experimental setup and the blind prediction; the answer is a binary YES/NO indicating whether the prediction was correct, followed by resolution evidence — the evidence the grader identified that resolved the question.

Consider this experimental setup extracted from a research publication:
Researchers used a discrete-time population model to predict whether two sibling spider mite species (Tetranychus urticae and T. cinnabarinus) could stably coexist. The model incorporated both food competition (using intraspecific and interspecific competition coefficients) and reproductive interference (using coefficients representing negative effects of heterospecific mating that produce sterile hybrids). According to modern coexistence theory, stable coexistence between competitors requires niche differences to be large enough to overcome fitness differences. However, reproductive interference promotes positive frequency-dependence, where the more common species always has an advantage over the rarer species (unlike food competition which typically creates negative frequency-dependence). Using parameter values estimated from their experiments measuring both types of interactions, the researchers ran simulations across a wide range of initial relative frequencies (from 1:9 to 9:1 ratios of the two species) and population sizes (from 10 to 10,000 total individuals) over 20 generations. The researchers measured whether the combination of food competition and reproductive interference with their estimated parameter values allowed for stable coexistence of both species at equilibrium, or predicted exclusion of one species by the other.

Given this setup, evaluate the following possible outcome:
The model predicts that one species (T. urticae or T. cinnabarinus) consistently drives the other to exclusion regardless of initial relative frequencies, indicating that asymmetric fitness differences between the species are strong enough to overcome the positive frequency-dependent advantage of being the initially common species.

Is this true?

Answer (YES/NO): NO